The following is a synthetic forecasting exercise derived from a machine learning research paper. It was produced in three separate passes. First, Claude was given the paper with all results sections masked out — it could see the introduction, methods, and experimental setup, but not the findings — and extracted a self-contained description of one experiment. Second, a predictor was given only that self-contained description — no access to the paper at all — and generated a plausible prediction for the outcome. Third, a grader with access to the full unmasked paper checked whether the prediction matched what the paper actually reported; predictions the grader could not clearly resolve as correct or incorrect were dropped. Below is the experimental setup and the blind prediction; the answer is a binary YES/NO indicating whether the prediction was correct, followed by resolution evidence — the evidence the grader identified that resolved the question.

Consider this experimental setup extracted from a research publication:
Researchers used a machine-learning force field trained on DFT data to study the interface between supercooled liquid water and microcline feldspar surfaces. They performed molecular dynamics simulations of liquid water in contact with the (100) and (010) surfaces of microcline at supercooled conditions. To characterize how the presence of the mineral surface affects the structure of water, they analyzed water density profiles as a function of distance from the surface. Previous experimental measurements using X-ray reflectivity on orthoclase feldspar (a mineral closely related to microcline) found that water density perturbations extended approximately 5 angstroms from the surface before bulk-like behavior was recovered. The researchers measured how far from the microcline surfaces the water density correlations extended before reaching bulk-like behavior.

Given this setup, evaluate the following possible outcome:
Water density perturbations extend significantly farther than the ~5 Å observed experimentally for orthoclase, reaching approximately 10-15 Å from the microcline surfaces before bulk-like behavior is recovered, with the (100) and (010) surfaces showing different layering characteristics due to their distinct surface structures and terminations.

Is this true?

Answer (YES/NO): NO